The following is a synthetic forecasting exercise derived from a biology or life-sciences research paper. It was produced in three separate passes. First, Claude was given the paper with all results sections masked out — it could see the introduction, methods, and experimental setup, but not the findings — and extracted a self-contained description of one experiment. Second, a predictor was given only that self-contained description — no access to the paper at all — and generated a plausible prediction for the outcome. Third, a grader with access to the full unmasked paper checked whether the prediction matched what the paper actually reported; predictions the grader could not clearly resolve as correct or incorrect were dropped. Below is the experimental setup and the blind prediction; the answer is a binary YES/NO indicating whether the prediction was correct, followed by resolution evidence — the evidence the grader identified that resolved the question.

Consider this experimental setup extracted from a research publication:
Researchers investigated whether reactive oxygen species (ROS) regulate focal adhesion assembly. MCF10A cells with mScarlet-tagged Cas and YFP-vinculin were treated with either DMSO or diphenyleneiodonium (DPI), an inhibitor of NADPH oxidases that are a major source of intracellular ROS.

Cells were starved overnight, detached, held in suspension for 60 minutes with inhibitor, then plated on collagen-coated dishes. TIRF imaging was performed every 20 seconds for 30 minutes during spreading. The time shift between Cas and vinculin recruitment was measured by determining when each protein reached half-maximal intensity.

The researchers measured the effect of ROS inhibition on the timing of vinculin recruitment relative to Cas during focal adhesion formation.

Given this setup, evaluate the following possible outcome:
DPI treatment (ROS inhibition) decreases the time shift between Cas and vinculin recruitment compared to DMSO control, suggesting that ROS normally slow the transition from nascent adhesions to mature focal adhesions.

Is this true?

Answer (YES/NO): NO